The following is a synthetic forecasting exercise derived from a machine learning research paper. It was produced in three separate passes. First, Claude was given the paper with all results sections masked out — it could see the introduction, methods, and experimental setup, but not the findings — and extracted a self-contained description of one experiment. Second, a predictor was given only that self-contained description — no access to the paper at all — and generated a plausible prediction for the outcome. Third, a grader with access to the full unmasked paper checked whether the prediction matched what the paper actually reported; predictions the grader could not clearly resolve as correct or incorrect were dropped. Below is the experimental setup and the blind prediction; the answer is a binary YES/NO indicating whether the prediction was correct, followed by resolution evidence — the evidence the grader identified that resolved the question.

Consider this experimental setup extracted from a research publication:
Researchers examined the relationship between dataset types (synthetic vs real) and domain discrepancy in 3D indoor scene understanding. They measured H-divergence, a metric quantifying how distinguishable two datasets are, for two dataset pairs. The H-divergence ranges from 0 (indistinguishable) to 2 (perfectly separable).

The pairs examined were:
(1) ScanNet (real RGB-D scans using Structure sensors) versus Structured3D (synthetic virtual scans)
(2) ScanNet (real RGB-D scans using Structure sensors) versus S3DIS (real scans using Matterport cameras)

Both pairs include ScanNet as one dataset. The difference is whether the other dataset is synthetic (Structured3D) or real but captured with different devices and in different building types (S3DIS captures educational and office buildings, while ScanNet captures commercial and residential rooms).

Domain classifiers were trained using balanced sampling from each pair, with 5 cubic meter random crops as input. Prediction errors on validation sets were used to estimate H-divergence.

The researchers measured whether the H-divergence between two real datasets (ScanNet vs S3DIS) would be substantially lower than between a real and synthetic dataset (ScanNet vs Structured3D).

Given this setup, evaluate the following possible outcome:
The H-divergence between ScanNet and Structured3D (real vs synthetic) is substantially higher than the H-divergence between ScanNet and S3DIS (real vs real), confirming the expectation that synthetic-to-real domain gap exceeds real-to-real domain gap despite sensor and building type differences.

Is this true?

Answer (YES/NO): NO